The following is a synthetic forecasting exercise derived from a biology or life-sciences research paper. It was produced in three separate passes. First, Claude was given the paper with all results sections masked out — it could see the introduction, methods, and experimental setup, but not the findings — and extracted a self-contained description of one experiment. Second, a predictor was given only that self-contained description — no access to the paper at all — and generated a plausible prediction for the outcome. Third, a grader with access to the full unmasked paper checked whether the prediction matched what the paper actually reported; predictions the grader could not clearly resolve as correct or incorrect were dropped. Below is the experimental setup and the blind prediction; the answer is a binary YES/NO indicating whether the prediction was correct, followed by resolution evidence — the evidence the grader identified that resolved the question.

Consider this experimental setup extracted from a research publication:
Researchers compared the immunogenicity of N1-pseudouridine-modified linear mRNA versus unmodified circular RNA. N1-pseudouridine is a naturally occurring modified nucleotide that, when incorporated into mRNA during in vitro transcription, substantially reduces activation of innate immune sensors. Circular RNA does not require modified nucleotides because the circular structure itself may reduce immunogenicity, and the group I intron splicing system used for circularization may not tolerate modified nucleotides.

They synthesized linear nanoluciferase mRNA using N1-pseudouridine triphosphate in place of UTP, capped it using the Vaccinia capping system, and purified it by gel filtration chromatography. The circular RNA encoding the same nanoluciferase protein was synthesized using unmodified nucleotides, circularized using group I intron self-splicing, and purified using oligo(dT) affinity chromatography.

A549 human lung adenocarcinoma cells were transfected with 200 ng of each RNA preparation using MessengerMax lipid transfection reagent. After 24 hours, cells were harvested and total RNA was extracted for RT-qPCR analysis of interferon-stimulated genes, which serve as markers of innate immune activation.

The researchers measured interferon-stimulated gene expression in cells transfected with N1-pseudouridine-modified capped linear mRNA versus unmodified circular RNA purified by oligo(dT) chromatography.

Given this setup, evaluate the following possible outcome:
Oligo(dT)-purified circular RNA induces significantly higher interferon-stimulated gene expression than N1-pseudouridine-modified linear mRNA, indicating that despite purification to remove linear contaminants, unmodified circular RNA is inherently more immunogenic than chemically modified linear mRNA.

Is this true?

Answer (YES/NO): NO